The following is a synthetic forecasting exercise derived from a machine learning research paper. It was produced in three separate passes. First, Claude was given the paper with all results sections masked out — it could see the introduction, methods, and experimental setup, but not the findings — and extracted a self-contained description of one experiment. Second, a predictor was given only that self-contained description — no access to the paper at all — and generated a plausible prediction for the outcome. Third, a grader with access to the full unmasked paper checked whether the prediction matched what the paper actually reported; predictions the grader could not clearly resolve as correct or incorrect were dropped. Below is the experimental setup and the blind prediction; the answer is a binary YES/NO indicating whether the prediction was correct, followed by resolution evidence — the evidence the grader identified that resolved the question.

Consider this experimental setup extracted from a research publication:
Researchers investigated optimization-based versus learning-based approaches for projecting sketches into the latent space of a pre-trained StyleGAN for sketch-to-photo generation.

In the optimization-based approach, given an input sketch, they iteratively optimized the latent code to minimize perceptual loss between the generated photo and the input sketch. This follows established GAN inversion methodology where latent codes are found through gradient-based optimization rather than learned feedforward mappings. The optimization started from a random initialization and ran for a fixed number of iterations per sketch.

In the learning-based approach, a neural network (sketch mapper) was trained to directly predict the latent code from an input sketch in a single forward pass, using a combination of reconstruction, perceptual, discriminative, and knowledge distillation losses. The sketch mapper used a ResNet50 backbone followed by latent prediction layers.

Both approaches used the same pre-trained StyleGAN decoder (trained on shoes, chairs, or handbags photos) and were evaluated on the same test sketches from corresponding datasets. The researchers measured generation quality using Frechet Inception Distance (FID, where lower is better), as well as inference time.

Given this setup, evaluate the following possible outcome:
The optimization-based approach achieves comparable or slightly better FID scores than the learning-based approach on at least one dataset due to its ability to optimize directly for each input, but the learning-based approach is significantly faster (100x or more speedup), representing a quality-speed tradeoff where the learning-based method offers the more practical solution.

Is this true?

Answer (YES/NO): NO